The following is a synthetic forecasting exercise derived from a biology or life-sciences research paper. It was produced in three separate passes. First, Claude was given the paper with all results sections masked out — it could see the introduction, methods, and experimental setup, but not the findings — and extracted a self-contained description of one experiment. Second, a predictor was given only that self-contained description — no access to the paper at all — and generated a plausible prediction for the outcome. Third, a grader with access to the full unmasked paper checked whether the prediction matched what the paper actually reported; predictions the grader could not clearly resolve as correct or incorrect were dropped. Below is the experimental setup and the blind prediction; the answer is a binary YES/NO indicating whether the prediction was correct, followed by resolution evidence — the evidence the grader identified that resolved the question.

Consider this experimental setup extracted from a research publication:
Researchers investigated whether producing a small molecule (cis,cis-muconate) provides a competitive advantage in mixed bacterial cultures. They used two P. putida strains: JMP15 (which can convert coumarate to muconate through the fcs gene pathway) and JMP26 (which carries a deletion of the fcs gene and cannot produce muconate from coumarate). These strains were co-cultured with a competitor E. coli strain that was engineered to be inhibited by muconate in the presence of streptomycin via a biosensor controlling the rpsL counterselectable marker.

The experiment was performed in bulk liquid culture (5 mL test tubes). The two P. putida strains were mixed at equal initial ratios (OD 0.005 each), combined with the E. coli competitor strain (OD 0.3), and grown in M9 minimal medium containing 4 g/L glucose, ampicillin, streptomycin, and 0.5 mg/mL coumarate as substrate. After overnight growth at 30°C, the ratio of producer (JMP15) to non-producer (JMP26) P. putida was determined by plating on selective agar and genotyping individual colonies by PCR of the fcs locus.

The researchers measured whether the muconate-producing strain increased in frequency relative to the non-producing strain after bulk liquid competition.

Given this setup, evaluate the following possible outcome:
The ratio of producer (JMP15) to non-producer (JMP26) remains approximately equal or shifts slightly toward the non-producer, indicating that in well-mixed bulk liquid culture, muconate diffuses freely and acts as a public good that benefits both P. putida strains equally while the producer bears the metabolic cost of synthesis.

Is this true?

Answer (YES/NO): YES